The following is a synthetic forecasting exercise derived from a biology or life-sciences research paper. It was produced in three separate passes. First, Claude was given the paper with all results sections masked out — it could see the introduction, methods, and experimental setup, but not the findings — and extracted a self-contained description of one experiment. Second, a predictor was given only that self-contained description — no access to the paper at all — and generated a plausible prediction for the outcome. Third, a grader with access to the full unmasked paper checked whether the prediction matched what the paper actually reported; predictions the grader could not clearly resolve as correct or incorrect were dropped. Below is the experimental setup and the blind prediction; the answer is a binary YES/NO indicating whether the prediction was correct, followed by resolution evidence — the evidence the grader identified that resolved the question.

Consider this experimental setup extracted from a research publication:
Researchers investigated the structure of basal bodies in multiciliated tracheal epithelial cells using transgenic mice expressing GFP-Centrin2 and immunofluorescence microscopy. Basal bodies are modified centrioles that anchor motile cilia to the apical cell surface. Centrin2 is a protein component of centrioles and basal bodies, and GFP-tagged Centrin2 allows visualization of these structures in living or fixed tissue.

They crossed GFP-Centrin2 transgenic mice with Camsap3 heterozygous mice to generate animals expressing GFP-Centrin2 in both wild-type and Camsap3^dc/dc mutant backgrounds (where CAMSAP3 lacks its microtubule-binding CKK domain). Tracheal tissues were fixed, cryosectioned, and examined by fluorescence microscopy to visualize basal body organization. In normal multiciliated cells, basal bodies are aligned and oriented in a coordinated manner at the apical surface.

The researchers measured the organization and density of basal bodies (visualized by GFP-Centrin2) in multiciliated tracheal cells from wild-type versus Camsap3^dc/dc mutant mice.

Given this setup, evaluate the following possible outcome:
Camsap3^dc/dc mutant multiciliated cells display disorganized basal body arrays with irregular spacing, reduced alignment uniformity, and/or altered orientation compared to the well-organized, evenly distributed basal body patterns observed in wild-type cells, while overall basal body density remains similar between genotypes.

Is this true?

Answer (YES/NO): NO